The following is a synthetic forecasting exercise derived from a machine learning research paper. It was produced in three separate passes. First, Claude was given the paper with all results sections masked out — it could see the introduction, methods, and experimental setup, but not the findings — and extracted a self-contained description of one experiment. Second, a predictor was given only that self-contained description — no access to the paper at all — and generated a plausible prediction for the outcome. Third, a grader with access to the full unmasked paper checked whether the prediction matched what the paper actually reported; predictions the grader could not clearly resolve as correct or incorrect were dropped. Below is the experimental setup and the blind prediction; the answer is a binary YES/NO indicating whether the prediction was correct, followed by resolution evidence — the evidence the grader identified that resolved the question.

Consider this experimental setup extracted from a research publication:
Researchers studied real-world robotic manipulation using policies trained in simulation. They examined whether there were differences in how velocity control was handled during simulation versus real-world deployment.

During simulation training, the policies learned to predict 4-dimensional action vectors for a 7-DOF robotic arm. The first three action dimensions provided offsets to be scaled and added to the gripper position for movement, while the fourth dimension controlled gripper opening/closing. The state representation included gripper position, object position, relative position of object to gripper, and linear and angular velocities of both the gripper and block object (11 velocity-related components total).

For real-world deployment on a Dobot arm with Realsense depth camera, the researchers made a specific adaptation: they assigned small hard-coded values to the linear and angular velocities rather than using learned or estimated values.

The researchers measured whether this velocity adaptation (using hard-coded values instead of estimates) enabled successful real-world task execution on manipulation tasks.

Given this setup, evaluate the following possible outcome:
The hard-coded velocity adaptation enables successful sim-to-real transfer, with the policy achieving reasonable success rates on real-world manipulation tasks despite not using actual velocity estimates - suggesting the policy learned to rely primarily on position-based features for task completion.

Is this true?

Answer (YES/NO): YES